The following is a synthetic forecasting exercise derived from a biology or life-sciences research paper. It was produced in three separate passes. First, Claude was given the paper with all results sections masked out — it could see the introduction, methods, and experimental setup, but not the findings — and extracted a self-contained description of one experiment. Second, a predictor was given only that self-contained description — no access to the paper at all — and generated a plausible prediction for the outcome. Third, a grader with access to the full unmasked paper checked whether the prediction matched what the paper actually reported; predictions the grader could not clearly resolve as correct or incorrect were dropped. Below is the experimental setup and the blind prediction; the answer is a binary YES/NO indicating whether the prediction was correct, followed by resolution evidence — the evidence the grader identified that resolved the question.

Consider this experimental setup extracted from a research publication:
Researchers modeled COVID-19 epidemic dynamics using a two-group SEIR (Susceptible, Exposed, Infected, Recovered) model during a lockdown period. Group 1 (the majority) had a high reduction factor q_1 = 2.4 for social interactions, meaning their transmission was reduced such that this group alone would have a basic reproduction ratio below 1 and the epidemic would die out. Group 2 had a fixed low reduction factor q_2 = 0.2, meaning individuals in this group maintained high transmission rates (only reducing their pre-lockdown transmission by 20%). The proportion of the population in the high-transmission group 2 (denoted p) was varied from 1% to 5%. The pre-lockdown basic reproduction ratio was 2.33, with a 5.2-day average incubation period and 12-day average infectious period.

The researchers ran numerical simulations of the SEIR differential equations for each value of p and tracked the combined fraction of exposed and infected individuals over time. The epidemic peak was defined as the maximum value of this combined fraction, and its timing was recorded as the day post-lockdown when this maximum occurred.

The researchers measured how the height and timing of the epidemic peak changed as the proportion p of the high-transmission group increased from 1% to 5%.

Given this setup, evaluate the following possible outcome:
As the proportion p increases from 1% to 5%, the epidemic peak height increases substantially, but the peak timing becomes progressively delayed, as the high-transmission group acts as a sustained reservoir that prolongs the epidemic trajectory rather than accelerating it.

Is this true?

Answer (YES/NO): NO